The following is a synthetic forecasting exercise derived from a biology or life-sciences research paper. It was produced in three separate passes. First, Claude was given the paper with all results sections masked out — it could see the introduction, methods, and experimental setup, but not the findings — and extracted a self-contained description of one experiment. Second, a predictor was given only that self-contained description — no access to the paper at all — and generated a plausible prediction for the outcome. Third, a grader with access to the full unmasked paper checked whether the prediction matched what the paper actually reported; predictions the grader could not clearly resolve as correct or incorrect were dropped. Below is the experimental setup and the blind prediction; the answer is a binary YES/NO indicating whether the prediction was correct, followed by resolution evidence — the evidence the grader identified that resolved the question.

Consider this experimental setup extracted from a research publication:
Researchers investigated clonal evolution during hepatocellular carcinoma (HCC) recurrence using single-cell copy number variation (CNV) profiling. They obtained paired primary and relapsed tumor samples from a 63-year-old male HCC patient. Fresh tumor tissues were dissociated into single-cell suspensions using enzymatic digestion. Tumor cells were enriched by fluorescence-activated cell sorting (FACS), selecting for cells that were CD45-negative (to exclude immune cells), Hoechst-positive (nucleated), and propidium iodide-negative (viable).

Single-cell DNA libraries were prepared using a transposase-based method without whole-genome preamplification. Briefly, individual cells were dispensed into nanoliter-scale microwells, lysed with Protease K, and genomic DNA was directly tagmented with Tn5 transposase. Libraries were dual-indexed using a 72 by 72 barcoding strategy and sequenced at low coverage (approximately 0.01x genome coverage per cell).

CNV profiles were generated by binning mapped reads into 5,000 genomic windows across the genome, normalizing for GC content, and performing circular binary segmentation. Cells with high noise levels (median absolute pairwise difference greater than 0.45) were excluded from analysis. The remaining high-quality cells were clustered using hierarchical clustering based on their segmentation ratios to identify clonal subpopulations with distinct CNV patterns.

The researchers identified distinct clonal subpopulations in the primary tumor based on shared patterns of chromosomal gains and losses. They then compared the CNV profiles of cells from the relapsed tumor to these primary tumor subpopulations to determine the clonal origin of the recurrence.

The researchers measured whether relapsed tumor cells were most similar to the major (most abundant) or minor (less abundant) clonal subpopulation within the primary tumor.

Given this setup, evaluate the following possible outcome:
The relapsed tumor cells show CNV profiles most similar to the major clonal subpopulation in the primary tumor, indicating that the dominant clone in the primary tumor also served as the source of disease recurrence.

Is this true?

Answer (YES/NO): NO